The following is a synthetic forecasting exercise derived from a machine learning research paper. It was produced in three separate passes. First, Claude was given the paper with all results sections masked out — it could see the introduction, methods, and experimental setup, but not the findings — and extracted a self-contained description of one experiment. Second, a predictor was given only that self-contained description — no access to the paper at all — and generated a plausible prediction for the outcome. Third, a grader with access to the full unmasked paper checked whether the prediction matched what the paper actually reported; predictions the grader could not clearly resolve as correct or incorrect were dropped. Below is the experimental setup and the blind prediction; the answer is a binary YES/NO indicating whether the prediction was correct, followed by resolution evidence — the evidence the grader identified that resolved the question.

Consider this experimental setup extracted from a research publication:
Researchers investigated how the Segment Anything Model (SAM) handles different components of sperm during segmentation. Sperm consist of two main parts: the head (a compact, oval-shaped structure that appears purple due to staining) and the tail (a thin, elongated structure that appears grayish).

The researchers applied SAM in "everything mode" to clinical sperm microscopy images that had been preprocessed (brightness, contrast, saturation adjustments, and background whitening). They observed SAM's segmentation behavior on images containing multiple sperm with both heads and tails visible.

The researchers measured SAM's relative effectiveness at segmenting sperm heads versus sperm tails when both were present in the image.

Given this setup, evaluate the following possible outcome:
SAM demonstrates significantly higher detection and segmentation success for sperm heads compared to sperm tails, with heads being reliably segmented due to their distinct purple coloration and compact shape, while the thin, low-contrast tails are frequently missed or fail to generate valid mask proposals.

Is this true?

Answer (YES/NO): YES